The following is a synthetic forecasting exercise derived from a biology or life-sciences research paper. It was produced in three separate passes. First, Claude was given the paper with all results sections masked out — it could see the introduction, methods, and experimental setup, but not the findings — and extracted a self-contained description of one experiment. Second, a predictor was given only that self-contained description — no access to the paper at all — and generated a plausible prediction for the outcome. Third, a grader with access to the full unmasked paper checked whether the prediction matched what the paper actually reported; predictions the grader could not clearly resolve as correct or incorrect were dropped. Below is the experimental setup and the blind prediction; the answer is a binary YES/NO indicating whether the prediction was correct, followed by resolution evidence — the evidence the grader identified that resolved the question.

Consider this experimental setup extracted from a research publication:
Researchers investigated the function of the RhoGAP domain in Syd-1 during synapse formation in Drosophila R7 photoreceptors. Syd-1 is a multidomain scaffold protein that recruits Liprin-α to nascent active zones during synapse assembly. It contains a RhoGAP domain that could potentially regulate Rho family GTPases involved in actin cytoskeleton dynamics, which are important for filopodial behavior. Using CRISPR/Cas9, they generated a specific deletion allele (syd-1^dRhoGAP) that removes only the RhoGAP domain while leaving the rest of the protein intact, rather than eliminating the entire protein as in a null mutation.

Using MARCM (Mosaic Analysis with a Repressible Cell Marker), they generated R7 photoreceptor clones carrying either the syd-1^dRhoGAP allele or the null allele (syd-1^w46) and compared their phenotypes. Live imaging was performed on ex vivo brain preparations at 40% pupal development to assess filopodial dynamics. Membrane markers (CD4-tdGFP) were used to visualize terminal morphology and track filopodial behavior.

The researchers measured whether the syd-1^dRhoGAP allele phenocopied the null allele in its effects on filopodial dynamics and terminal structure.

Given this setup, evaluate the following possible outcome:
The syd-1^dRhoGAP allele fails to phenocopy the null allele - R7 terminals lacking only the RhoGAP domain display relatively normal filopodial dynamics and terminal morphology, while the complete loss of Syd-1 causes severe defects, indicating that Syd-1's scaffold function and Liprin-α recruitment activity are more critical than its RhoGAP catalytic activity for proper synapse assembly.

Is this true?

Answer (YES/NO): YES